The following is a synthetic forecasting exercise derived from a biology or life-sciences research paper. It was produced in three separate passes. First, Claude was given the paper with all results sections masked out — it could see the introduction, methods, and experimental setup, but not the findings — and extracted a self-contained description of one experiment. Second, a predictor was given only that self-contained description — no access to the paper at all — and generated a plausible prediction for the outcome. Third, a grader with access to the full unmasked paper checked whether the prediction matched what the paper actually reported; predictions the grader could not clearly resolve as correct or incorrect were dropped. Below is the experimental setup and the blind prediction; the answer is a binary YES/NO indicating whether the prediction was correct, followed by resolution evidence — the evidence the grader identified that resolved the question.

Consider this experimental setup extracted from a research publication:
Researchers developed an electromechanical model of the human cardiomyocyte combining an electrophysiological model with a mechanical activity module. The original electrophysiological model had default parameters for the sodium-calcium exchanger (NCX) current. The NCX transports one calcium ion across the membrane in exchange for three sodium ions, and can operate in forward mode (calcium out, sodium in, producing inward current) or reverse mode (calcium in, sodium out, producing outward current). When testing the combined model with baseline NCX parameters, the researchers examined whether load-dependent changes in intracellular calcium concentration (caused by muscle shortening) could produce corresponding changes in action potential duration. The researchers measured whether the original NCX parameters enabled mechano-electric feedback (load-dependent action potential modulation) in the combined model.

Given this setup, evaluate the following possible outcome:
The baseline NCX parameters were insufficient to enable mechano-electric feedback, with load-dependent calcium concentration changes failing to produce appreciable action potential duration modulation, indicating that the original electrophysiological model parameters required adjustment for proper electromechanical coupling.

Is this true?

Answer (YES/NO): YES